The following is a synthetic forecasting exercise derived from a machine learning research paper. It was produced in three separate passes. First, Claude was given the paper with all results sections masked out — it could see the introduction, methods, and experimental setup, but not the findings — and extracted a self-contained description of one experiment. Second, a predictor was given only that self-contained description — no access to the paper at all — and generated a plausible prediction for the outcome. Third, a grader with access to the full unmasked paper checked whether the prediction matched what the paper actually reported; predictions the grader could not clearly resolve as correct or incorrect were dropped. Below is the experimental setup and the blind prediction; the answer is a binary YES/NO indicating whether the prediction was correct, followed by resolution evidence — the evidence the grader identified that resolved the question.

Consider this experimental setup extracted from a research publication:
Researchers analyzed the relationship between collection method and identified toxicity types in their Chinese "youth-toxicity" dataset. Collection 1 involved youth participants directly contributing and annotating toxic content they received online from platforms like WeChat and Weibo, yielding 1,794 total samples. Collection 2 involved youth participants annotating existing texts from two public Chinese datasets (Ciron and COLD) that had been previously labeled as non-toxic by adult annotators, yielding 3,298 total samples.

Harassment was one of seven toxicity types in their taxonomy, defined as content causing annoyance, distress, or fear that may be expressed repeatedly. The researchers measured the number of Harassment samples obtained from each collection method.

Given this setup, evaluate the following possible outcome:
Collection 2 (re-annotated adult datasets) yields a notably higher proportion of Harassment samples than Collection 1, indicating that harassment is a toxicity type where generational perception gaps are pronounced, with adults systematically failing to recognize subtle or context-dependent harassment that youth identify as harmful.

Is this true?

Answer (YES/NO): NO